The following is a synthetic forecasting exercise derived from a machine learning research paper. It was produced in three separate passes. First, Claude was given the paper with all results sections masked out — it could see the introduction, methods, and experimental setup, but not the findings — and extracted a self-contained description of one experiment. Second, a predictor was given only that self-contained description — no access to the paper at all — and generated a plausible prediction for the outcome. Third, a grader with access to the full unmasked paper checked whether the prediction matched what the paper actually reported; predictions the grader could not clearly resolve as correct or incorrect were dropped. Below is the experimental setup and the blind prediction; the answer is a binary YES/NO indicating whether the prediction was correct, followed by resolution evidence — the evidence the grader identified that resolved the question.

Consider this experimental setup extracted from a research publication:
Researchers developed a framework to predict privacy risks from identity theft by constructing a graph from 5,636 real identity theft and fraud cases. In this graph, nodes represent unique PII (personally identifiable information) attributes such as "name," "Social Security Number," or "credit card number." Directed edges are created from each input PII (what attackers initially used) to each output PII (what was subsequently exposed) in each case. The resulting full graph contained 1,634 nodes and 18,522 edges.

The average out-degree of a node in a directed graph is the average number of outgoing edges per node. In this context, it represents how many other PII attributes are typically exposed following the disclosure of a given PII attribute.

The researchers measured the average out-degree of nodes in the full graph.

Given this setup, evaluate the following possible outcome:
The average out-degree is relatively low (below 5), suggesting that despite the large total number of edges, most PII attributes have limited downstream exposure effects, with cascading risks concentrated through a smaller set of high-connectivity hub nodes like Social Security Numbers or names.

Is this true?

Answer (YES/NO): NO